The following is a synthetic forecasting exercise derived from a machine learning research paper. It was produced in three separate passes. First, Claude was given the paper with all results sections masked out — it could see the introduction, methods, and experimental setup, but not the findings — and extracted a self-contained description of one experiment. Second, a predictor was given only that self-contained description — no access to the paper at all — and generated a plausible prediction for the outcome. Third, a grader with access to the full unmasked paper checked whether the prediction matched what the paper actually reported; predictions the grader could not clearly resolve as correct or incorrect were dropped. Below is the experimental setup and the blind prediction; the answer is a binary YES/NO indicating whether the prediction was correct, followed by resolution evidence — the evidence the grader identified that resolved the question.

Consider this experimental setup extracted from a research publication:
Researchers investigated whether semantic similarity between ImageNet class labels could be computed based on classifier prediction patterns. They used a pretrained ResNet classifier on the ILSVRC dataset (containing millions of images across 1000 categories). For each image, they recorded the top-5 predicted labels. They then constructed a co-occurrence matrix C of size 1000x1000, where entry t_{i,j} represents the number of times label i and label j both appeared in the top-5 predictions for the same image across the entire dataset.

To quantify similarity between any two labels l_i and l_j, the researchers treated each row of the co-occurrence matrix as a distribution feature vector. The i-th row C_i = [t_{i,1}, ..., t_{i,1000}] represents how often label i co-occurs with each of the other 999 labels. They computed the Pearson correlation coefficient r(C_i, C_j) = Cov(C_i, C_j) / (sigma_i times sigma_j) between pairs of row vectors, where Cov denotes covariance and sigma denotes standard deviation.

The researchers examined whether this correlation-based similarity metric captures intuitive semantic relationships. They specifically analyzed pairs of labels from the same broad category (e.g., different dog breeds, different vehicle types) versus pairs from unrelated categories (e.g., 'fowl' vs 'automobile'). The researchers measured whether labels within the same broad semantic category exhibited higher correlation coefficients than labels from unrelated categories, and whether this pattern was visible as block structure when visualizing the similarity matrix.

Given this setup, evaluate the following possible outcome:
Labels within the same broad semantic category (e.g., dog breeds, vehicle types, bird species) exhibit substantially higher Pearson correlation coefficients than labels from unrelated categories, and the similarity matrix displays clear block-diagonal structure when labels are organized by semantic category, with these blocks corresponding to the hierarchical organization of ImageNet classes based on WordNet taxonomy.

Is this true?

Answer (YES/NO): NO